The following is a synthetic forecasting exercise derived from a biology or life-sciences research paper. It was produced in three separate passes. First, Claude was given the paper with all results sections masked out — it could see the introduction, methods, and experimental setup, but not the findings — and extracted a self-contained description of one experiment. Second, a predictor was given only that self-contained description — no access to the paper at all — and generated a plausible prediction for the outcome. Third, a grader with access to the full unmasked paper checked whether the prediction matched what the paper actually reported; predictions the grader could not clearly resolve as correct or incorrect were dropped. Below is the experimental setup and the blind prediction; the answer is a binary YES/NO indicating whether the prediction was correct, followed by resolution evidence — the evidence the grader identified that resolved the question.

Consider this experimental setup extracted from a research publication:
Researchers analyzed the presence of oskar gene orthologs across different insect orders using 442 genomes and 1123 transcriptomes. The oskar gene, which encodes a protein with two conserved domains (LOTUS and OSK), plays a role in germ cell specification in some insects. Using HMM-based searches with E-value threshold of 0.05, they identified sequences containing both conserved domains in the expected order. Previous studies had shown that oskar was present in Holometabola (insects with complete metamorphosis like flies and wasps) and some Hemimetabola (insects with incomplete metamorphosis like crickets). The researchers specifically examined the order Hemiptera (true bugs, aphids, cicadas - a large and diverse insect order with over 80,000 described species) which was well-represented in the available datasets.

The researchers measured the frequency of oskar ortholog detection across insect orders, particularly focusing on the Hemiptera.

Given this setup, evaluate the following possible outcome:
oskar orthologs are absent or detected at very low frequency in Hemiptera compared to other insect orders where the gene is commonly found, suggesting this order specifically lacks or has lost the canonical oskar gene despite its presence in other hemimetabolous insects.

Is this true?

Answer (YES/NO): YES